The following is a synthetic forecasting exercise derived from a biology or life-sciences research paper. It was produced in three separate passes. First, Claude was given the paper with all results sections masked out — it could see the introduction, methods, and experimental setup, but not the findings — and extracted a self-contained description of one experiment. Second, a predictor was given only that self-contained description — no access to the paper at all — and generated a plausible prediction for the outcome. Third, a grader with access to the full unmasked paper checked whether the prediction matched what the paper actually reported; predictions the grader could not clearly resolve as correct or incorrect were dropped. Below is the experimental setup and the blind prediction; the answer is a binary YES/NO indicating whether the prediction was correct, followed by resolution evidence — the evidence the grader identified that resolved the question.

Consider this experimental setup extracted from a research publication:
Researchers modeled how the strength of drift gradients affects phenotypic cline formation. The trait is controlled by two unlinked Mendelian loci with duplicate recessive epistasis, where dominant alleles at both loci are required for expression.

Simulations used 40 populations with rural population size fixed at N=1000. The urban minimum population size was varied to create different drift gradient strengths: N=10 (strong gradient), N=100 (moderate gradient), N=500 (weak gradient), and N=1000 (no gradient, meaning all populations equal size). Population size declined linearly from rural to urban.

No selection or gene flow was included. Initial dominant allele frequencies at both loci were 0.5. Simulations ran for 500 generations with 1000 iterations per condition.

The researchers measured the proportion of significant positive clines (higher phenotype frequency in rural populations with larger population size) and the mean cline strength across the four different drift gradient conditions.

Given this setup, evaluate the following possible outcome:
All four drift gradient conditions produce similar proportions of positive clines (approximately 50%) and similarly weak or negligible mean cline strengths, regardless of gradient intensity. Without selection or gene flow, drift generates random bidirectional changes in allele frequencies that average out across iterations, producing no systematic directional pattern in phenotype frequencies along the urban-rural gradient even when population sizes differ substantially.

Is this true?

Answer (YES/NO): NO